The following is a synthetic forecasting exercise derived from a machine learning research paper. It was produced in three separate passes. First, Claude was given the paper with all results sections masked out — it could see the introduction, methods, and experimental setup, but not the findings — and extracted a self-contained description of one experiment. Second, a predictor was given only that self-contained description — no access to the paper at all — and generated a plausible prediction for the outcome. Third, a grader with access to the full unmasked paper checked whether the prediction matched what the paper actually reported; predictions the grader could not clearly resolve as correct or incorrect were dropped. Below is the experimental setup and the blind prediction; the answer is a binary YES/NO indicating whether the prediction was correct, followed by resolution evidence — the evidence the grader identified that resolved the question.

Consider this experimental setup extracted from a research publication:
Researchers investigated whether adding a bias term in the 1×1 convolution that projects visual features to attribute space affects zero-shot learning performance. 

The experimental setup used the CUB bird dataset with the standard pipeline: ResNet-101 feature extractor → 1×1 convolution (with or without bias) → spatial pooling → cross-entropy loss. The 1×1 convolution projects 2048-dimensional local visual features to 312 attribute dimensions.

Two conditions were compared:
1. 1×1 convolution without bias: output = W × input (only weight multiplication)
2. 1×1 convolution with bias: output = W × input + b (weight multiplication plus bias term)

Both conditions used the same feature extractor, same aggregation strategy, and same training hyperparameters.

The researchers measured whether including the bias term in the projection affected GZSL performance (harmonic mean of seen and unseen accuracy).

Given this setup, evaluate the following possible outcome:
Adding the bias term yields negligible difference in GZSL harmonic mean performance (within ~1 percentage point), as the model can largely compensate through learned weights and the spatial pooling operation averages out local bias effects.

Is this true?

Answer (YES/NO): YES